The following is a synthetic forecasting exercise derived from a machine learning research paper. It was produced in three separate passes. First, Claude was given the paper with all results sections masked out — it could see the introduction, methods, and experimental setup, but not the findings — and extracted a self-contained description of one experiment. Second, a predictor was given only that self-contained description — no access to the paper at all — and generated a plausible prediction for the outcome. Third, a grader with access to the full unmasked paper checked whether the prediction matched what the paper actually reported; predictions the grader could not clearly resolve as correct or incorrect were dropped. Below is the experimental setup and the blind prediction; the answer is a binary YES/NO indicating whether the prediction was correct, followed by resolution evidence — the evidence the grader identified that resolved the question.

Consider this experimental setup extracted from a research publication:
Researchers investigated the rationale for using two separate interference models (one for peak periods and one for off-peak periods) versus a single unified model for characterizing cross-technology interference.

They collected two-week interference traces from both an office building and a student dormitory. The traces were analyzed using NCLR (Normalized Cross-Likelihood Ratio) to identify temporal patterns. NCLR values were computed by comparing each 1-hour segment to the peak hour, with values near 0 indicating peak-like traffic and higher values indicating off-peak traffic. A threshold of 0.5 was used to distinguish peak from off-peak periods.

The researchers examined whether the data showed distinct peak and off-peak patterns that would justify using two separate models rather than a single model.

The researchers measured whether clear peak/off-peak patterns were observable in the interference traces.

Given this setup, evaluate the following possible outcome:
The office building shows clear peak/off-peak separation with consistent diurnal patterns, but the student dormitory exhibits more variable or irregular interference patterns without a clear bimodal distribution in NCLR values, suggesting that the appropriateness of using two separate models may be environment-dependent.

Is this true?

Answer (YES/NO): NO